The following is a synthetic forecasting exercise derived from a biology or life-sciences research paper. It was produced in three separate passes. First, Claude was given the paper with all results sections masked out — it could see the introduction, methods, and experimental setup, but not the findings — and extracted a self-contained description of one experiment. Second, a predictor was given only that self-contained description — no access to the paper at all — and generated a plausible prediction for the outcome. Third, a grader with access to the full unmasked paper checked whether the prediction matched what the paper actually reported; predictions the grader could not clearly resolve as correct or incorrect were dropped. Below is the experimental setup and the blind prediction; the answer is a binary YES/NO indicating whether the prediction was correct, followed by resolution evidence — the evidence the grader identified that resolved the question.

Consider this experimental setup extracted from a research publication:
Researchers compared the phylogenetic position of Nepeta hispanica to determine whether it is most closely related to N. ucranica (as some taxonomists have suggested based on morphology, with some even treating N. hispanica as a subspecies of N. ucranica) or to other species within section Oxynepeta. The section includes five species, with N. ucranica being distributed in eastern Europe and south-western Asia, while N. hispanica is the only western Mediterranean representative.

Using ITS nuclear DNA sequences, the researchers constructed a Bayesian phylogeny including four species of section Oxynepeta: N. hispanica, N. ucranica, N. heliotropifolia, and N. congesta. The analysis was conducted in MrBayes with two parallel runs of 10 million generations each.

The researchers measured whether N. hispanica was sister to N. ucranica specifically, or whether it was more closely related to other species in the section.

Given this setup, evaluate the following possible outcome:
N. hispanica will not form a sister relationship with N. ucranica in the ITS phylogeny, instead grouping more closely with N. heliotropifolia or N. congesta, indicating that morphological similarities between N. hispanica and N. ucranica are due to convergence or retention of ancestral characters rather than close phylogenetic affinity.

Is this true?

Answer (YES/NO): YES